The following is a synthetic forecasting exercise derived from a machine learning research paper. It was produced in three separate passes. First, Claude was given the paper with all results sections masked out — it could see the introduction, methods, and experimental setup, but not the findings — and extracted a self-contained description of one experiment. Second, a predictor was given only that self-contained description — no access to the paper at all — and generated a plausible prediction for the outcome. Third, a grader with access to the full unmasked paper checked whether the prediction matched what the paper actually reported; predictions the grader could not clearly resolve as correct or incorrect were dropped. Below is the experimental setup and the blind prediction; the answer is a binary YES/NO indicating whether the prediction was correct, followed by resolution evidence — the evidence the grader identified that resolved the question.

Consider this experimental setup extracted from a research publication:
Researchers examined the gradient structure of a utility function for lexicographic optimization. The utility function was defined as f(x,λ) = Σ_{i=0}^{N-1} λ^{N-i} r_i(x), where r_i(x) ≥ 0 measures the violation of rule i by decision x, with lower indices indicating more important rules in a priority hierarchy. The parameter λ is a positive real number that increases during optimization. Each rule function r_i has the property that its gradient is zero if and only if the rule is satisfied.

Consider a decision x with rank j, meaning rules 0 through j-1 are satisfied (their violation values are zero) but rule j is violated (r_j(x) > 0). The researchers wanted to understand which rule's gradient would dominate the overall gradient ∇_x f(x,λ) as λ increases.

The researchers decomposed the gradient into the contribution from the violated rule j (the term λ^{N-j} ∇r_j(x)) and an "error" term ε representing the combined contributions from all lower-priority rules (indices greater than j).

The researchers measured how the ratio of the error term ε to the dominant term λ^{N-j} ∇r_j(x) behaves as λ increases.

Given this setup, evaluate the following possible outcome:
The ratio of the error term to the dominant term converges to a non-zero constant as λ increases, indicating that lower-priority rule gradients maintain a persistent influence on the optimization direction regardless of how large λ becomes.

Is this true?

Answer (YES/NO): NO